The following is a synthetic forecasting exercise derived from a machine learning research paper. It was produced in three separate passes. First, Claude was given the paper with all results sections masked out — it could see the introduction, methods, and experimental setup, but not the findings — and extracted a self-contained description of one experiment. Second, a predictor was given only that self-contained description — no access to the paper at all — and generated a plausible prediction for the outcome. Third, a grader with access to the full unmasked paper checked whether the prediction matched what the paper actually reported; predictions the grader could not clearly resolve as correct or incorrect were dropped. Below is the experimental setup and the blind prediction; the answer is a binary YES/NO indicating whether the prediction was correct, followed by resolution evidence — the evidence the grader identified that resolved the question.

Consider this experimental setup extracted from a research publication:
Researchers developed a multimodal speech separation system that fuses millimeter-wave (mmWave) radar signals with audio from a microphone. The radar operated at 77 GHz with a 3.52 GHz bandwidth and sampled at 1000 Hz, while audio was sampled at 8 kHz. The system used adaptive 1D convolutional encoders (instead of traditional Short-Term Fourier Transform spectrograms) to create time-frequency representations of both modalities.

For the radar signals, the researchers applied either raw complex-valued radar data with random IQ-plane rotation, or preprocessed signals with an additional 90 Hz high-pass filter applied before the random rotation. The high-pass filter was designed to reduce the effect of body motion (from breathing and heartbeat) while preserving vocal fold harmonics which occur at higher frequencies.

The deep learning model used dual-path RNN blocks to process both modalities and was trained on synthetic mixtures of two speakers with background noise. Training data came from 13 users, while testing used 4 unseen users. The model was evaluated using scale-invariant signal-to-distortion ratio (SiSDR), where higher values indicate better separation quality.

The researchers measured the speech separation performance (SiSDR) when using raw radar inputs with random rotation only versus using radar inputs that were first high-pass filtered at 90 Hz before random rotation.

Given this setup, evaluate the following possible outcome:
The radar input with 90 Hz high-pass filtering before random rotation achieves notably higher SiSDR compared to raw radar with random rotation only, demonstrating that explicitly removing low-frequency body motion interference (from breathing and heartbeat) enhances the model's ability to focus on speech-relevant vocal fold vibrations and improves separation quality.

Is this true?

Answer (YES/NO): YES